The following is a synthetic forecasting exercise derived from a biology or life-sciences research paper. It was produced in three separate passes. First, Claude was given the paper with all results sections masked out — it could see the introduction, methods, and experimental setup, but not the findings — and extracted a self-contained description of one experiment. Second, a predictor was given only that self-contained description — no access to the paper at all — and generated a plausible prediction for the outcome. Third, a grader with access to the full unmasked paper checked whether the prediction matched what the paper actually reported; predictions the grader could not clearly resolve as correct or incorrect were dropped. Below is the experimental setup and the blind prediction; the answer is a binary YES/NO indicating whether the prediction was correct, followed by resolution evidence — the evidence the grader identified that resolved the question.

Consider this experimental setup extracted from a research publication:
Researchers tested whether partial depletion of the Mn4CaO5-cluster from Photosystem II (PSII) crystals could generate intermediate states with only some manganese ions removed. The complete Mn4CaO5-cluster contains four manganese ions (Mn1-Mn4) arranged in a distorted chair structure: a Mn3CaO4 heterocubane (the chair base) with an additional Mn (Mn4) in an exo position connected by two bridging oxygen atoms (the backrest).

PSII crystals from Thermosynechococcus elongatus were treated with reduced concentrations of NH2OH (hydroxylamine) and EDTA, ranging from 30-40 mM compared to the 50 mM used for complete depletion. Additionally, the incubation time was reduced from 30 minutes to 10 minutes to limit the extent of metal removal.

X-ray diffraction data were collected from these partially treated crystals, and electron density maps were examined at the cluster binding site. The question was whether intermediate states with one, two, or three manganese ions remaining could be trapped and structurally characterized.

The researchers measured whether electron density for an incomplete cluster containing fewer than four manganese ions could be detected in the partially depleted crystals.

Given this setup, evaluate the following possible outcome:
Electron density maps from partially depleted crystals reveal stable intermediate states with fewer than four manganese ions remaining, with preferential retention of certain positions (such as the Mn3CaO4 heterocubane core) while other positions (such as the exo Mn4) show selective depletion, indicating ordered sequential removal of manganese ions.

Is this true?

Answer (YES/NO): NO